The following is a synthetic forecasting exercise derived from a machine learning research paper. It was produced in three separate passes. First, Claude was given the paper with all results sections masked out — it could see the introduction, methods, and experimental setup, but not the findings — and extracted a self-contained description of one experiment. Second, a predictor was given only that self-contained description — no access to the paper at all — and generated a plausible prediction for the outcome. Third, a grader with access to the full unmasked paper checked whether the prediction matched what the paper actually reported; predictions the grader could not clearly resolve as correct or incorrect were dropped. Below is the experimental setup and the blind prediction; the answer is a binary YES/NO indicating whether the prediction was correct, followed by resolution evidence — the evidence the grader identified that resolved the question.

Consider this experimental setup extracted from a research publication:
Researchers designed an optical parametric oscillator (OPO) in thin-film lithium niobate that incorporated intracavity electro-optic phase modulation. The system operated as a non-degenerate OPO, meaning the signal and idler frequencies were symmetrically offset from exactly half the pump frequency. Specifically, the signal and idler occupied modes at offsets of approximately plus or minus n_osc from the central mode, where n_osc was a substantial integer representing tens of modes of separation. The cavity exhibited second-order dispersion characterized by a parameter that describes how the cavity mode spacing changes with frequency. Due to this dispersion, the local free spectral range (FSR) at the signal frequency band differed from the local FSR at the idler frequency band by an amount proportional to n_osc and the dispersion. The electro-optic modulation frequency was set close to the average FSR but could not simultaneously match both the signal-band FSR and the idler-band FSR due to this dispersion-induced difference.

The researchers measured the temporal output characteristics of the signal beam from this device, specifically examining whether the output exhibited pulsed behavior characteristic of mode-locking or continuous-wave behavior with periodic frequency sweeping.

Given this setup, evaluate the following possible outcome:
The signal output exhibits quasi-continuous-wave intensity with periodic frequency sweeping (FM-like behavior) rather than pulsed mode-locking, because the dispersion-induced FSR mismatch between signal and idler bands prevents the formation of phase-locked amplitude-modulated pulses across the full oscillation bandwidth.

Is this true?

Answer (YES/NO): YES